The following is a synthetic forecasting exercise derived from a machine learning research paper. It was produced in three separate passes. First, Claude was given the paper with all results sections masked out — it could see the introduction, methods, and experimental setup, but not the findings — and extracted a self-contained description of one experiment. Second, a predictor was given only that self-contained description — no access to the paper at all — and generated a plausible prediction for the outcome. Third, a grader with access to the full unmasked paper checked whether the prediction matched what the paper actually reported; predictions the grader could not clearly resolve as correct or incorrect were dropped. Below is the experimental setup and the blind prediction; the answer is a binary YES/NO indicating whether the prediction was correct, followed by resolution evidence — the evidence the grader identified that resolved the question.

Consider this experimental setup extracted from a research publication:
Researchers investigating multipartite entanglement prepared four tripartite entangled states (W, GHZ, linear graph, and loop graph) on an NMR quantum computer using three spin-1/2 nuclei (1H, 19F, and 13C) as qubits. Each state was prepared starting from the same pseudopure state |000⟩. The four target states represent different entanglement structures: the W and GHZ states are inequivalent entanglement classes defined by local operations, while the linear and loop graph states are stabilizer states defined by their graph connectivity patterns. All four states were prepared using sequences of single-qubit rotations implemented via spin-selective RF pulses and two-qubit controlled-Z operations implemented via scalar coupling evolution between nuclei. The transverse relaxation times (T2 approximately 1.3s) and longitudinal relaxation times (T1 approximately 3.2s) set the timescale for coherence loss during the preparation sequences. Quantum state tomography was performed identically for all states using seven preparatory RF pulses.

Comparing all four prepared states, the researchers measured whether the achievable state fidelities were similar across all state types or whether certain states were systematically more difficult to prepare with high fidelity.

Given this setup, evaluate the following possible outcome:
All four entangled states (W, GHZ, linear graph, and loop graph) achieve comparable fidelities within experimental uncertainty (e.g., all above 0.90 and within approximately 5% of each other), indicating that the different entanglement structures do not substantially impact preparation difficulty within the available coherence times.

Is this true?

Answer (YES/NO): YES